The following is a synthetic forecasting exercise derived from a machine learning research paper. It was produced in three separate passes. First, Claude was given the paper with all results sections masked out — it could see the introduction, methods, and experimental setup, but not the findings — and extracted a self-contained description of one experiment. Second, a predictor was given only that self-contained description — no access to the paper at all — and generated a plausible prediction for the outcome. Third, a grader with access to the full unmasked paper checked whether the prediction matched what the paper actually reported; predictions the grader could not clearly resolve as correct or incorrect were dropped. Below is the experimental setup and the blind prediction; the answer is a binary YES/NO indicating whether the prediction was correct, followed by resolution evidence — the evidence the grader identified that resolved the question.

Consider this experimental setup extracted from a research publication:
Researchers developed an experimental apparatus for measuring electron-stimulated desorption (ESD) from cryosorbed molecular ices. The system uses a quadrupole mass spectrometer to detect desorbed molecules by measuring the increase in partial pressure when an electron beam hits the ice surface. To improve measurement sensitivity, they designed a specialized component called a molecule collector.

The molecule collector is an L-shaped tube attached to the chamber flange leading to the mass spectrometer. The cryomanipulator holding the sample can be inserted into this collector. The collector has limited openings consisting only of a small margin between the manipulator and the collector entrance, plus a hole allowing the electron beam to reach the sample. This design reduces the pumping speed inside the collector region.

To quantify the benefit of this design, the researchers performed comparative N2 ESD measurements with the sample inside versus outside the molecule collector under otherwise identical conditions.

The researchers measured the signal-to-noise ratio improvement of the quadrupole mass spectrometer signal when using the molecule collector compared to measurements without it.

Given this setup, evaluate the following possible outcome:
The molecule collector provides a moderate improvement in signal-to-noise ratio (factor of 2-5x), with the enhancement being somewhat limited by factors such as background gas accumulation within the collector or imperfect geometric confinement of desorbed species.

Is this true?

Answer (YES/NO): NO